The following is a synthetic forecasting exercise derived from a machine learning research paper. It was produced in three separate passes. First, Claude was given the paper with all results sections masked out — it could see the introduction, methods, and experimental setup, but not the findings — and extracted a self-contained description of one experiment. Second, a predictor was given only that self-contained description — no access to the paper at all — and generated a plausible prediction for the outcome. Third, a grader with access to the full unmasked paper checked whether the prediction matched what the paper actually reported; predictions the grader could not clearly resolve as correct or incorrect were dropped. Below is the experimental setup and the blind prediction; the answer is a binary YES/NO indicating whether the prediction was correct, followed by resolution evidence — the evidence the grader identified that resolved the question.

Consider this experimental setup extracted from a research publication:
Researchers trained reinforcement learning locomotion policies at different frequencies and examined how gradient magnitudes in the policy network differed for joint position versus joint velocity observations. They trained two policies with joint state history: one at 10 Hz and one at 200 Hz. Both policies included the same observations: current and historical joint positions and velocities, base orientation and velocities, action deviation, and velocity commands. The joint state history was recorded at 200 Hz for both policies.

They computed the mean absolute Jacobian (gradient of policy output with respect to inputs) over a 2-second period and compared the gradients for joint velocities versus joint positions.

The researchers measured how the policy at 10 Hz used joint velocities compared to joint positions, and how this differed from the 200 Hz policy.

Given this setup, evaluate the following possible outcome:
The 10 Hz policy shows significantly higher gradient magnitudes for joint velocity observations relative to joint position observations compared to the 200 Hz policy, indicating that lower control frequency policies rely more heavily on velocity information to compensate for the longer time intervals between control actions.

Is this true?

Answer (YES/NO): NO